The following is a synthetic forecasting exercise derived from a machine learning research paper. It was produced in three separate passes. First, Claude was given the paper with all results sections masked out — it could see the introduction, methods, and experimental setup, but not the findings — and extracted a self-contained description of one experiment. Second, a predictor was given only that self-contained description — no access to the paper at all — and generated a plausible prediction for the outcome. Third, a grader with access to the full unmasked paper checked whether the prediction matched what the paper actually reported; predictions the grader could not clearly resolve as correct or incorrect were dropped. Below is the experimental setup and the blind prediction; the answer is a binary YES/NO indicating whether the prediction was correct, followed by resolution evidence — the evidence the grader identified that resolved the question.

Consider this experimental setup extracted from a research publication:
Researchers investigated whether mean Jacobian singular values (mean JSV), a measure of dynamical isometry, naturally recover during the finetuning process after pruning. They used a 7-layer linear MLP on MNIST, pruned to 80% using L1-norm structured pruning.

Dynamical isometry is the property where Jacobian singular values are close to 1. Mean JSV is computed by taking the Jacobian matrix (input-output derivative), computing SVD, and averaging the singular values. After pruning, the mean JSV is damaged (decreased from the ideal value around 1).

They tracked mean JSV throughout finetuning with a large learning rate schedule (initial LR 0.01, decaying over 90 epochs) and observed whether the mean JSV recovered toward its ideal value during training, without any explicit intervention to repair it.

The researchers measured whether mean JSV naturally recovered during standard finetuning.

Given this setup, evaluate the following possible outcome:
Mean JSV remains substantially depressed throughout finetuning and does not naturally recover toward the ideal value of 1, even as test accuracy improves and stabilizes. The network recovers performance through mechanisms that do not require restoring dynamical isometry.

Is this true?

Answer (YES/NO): NO